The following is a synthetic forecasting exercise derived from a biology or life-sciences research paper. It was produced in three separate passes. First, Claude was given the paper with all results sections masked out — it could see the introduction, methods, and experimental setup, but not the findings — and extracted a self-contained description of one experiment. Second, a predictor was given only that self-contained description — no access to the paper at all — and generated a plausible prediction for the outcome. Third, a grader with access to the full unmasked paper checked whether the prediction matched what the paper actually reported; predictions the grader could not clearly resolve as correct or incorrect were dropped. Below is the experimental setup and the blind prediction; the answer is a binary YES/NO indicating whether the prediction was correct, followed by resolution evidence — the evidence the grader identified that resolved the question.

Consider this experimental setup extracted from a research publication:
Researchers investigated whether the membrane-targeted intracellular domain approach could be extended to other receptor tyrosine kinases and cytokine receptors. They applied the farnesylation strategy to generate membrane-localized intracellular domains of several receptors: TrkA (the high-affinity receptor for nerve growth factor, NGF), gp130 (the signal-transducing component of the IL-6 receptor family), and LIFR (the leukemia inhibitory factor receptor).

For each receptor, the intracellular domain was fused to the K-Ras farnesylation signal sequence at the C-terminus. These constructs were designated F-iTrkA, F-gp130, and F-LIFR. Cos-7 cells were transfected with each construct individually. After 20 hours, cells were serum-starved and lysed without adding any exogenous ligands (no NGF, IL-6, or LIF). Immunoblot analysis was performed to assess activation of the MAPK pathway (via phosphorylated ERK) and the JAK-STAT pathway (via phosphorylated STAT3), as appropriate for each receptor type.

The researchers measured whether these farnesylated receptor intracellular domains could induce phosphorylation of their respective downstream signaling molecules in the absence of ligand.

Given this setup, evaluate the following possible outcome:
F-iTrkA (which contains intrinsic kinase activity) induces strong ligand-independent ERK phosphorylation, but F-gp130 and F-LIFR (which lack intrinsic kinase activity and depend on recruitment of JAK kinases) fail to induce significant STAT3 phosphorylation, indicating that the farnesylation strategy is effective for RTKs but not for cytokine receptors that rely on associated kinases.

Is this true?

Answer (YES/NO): YES